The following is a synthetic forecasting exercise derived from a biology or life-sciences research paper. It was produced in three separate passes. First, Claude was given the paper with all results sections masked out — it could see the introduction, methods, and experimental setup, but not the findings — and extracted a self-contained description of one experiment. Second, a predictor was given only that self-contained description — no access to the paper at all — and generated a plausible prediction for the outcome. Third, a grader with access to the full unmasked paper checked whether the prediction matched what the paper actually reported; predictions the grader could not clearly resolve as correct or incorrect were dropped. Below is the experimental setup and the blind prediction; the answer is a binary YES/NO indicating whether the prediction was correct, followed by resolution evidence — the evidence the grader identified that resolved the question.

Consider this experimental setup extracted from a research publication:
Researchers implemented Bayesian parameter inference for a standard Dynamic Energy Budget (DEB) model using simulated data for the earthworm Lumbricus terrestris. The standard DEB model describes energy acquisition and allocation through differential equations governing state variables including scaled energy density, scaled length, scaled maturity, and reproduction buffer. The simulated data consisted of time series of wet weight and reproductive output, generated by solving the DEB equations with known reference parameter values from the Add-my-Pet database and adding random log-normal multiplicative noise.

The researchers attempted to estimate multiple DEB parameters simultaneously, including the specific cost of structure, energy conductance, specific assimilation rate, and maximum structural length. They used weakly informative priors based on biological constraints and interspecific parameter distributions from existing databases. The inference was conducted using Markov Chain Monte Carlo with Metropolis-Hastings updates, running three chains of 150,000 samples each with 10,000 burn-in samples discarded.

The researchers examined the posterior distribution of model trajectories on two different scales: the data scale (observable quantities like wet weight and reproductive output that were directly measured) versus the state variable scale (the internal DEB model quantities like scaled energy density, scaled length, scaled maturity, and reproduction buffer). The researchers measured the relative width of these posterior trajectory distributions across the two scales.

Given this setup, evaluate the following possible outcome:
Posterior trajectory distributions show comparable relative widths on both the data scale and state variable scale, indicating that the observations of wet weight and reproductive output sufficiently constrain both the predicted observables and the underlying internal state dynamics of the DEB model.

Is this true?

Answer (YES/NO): NO